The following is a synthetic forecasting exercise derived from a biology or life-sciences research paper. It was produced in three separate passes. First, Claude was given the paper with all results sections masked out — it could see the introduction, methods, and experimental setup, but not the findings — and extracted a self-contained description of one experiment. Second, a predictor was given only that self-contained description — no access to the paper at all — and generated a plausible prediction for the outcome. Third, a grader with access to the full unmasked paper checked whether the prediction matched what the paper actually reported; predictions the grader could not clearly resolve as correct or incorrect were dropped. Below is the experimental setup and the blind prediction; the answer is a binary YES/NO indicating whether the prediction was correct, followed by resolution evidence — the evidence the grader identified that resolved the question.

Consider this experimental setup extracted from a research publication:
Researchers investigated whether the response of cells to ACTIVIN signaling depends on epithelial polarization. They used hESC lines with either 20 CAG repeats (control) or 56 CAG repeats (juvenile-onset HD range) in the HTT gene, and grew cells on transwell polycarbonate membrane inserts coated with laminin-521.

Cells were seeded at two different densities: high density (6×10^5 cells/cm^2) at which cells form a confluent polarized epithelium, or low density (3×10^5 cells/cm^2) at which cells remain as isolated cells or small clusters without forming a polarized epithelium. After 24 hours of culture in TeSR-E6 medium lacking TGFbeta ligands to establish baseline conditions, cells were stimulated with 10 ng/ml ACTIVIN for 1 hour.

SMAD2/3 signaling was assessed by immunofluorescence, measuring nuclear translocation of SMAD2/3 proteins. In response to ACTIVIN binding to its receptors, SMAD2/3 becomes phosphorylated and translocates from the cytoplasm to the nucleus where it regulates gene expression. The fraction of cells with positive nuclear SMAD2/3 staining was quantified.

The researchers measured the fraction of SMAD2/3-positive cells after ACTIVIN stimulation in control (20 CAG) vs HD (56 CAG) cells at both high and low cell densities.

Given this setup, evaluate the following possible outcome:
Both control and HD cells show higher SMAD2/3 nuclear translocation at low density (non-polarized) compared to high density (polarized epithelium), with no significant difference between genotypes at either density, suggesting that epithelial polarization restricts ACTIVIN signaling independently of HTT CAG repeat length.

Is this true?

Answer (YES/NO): NO